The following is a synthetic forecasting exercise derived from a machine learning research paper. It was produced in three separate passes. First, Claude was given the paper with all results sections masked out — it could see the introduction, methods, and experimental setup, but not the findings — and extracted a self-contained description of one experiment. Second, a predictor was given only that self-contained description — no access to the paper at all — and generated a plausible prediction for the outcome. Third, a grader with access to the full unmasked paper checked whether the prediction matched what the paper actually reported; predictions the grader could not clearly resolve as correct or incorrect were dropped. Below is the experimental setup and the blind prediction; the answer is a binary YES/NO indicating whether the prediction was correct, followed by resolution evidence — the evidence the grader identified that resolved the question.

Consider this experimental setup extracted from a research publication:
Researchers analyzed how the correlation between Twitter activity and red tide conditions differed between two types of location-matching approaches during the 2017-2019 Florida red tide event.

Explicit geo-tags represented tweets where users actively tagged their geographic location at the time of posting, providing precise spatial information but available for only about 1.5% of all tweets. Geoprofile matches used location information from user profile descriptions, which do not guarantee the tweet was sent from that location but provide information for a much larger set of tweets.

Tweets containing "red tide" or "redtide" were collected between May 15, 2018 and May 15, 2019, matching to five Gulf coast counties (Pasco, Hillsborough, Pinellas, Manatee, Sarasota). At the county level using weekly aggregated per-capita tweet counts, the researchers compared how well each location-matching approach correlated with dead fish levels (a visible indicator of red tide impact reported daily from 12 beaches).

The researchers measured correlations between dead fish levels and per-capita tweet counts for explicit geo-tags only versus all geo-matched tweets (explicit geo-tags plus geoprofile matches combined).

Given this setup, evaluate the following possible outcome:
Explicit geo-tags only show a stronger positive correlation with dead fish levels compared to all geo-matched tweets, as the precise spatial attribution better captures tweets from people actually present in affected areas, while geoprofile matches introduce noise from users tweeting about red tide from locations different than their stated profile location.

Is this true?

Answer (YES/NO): YES